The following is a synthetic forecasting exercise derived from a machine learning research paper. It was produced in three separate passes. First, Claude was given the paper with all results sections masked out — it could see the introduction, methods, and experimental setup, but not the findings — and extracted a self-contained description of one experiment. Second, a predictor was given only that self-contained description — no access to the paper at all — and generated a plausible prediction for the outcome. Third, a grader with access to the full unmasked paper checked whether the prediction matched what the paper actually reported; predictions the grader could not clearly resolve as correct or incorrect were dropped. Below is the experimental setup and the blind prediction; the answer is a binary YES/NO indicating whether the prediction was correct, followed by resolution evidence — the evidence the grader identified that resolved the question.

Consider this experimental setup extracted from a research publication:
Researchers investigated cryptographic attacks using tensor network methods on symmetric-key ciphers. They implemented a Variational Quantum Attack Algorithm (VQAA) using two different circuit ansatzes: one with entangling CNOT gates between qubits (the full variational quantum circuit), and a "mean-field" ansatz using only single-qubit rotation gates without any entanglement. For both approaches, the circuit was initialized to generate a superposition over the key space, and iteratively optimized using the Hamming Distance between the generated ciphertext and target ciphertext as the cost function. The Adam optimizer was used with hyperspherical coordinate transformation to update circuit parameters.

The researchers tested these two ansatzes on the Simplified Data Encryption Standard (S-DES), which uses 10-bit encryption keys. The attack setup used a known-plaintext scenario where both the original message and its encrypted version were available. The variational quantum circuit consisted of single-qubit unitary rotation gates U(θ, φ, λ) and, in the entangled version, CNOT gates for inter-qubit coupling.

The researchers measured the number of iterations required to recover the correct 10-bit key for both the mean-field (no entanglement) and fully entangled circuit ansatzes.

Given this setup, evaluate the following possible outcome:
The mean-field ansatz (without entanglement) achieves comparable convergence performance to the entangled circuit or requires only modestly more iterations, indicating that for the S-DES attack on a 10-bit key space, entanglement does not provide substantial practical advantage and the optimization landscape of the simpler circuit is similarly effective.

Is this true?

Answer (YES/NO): YES